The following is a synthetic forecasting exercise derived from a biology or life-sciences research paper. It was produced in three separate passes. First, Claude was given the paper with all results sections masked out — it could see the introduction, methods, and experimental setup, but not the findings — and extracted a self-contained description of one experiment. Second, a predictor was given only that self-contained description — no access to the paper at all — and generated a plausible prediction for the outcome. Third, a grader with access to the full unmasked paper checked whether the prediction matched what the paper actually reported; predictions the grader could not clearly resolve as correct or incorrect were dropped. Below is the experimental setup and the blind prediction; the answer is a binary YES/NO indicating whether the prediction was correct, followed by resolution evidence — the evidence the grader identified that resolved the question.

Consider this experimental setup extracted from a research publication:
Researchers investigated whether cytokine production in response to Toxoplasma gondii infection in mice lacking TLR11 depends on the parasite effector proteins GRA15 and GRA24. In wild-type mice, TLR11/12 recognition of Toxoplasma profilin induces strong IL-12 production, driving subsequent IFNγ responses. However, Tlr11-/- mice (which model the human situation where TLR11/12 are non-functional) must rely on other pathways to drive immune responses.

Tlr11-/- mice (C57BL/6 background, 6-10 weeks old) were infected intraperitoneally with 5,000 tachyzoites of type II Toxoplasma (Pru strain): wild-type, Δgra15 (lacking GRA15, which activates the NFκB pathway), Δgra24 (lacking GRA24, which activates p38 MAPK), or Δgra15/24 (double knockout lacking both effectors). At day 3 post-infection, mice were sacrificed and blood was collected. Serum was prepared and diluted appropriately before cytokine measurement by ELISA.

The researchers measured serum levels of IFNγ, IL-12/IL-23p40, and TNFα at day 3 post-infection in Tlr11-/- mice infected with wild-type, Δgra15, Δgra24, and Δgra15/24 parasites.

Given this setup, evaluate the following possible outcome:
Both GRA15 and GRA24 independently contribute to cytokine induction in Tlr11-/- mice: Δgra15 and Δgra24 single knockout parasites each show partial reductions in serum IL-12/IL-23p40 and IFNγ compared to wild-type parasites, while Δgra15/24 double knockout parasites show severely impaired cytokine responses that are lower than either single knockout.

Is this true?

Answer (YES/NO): NO